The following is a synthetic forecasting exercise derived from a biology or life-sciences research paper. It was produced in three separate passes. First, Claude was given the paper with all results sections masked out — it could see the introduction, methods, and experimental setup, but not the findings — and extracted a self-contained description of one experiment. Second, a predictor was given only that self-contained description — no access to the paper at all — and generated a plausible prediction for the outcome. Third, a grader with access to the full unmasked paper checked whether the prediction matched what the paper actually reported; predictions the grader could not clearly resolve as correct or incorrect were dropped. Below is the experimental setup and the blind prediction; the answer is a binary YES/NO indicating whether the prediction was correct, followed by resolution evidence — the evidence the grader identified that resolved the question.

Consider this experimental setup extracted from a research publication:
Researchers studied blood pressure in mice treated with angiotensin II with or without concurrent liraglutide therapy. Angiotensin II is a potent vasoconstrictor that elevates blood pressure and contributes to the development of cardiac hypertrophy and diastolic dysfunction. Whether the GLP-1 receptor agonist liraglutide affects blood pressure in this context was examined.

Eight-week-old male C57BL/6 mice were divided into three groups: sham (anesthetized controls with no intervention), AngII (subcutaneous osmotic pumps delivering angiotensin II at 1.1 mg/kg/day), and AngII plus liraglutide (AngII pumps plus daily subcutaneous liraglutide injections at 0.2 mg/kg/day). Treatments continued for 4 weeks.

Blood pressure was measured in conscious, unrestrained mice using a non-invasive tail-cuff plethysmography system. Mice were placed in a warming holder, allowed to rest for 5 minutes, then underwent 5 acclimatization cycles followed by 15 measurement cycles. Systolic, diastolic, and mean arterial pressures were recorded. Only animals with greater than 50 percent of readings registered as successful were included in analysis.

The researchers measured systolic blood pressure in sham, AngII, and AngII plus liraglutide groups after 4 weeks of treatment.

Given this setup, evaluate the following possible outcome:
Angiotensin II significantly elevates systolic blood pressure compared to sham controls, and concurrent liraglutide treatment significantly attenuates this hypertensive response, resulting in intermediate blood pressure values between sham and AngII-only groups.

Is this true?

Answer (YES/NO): NO